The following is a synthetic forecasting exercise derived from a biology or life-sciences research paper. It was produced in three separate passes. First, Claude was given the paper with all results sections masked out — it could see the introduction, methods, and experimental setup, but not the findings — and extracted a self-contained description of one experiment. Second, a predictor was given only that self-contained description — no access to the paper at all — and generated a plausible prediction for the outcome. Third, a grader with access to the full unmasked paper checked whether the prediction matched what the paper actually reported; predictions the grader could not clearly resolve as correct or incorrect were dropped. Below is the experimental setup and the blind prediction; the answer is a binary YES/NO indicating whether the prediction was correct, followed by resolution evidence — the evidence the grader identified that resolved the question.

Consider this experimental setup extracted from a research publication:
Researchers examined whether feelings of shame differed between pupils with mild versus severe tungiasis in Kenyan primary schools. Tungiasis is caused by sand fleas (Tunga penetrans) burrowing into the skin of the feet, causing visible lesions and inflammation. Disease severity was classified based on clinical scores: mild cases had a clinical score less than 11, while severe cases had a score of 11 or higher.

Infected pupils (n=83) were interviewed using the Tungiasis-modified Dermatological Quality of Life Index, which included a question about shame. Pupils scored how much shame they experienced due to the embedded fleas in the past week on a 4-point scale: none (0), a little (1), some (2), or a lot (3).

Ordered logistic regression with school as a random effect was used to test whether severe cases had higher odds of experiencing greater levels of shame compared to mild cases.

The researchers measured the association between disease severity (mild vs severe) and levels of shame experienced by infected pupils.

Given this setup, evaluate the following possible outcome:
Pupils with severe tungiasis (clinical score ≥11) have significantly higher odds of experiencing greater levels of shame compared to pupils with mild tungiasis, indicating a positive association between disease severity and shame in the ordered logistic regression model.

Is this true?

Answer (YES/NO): NO